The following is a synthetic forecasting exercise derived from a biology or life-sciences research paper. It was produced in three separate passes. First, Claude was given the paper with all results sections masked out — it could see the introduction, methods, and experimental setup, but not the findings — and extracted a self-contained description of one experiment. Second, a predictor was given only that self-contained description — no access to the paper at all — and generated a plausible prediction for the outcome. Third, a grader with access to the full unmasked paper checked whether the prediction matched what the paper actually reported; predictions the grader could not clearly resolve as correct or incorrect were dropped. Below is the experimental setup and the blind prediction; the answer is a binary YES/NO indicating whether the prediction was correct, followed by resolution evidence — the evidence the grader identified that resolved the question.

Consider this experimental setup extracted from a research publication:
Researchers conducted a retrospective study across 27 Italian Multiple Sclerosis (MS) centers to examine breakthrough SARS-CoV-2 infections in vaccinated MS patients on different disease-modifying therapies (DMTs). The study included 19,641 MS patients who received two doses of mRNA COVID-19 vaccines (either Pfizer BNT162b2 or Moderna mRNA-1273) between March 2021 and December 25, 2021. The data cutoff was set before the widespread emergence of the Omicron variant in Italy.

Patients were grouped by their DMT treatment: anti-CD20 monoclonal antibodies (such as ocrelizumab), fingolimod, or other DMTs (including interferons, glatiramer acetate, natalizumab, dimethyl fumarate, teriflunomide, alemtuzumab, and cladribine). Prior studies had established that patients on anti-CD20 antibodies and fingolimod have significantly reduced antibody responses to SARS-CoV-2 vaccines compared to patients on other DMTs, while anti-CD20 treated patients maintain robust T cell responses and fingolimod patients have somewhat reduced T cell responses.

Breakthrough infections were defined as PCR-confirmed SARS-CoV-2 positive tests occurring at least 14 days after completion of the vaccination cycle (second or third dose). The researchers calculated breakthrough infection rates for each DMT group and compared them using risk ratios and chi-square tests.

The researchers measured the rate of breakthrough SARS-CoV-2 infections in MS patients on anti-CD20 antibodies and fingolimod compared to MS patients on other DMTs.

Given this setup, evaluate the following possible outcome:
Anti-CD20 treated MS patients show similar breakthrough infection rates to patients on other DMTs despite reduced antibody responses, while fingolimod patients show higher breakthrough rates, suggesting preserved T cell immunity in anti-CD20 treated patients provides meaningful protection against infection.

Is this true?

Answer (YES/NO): NO